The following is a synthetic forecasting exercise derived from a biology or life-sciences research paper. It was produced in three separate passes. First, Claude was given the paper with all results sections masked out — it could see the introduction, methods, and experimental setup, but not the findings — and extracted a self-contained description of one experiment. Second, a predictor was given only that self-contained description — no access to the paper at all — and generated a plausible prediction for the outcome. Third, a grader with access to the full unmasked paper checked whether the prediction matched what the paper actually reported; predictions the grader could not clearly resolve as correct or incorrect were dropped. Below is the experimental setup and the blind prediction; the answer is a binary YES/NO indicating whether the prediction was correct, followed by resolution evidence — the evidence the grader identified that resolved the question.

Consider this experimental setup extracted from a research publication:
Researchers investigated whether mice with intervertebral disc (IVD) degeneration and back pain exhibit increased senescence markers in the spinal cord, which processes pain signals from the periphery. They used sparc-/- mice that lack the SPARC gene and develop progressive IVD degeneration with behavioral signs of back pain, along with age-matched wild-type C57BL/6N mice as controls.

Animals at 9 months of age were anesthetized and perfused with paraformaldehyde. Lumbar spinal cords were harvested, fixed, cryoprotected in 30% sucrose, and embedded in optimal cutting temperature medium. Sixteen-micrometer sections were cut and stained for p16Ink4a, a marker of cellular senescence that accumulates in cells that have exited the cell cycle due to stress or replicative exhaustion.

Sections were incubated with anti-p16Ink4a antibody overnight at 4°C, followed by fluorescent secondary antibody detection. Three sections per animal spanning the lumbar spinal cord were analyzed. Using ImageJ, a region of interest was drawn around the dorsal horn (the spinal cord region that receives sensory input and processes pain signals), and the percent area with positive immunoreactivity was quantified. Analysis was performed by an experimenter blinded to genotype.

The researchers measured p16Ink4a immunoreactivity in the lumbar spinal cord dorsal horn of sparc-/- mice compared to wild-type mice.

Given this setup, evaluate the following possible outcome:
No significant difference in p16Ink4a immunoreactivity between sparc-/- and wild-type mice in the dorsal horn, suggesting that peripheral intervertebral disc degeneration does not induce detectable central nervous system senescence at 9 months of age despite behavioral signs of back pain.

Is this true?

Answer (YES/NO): NO